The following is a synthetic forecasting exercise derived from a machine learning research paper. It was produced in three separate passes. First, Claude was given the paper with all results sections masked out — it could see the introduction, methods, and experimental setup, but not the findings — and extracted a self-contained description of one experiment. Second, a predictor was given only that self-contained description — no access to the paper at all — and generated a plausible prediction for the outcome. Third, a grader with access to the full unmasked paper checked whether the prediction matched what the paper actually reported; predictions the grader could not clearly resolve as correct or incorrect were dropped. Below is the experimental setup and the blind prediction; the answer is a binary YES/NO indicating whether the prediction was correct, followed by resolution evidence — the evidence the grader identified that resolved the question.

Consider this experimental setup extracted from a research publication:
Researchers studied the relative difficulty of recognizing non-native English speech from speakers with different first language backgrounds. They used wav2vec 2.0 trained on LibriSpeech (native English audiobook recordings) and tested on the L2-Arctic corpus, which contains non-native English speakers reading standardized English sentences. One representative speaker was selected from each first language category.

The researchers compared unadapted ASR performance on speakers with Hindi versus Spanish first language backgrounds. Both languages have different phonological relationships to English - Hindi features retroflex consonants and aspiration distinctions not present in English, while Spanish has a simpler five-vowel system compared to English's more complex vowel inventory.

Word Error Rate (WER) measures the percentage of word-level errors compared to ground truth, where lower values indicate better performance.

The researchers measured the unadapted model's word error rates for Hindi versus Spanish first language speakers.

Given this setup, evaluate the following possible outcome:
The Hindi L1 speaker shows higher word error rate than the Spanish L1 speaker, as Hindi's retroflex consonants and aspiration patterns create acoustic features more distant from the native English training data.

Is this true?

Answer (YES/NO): NO